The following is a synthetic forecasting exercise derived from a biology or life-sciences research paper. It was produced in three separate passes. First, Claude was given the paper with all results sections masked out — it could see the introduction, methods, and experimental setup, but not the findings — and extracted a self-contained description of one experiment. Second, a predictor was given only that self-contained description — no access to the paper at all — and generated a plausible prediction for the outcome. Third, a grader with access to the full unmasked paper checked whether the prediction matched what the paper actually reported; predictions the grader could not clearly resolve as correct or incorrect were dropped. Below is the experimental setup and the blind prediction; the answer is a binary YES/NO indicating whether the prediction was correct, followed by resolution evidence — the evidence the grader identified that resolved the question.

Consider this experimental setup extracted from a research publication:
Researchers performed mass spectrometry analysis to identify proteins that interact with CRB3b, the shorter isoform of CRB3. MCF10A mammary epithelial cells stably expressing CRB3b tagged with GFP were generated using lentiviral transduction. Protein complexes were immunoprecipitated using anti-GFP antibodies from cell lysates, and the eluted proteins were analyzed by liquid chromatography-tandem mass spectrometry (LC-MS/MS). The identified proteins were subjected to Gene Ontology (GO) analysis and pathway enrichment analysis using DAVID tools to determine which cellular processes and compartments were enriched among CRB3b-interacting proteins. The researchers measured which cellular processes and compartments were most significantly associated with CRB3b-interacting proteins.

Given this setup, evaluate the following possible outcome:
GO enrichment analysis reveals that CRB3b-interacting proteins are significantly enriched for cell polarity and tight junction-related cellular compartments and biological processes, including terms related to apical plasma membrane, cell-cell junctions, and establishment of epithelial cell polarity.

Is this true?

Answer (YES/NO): NO